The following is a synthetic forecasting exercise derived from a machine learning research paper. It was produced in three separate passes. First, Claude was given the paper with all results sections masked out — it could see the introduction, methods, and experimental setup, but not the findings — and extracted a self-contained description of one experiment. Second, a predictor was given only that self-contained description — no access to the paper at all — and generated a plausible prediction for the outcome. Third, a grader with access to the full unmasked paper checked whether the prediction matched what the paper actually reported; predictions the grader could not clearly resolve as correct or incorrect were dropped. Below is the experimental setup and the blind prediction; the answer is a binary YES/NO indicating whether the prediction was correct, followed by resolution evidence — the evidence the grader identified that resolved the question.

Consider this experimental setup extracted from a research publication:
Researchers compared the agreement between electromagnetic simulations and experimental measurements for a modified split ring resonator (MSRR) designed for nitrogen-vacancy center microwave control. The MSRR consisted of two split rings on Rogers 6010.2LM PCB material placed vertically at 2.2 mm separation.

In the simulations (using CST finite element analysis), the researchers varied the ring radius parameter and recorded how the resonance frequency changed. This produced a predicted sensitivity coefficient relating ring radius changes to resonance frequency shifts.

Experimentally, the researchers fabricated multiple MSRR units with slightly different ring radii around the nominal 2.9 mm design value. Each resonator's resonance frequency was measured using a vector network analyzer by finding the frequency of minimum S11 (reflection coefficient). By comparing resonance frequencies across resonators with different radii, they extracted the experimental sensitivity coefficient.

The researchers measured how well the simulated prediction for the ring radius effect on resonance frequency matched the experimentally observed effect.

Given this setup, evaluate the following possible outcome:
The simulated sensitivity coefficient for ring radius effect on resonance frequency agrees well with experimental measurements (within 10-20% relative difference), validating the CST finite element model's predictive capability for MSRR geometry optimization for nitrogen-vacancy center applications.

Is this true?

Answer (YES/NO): YES